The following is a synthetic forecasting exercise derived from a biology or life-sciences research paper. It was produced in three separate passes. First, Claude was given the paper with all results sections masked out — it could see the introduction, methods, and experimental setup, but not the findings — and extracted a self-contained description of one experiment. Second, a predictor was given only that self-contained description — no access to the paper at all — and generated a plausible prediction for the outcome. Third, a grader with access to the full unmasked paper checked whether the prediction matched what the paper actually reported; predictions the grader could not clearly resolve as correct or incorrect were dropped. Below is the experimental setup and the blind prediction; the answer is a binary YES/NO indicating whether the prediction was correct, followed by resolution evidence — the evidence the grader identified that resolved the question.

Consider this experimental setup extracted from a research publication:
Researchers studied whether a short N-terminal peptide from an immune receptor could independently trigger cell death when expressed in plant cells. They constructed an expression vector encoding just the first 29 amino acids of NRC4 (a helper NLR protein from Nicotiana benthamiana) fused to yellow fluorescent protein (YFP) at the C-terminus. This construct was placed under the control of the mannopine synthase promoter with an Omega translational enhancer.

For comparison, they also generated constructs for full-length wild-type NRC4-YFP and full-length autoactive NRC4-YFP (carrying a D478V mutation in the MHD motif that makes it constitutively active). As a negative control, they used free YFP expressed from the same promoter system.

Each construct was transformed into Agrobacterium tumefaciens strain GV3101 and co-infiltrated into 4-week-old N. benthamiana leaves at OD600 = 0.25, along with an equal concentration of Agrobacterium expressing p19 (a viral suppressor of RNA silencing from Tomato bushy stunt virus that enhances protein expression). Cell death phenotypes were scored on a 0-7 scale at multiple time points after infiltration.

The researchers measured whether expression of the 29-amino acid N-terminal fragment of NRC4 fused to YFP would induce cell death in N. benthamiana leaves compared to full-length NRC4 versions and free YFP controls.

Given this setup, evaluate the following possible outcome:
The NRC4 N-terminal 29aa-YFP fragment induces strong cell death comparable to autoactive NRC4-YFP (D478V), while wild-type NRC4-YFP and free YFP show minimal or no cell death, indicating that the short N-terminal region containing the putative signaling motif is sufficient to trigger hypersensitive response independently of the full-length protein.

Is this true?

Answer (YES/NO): NO